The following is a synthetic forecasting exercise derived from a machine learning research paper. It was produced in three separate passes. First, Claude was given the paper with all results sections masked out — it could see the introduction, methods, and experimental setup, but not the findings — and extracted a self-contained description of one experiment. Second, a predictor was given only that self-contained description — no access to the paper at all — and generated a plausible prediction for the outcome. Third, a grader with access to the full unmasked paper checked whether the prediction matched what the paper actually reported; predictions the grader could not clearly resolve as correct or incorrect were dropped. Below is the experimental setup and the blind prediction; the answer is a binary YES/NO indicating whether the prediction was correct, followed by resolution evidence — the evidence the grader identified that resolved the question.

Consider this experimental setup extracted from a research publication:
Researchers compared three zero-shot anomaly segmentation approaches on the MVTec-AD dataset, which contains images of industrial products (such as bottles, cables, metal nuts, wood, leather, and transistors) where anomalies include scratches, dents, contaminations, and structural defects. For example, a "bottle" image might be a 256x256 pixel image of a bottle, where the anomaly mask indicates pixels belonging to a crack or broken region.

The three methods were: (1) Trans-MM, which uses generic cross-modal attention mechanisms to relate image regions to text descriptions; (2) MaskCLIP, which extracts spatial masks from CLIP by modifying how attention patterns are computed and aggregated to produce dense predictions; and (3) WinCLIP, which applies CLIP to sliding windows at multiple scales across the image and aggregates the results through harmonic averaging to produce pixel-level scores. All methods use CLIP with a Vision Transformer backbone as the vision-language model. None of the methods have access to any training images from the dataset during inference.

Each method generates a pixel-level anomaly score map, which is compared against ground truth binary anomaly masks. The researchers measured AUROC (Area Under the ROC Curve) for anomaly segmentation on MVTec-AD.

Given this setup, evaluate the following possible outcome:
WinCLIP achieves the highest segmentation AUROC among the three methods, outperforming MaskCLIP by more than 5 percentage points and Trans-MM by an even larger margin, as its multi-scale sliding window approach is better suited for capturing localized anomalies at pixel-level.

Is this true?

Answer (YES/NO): YES